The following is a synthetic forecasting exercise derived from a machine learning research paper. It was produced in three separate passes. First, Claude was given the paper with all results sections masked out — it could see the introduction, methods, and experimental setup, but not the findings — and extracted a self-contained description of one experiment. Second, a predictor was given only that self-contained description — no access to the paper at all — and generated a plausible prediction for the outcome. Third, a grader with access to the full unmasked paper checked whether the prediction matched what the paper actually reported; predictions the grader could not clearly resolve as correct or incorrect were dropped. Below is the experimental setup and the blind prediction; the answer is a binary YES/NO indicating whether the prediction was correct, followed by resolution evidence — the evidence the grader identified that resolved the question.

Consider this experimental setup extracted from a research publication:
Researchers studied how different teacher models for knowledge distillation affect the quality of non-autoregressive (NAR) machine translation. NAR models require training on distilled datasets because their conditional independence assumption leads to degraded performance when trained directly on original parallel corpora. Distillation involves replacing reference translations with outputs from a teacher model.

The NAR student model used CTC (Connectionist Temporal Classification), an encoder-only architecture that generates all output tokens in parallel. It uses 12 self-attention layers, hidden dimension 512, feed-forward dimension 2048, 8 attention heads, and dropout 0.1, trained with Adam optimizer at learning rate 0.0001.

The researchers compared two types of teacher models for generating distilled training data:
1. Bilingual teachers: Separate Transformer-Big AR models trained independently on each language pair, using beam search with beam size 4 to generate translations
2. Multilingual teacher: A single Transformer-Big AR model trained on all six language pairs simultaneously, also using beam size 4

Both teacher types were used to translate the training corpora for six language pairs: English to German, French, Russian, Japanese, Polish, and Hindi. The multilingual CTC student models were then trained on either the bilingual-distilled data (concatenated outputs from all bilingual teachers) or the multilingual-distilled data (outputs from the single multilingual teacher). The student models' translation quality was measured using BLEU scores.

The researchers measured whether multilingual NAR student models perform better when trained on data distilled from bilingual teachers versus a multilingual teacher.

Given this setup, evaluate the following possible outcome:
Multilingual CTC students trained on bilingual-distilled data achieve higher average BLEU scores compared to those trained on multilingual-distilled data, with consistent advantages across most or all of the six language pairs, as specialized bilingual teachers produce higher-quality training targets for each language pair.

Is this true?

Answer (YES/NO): NO